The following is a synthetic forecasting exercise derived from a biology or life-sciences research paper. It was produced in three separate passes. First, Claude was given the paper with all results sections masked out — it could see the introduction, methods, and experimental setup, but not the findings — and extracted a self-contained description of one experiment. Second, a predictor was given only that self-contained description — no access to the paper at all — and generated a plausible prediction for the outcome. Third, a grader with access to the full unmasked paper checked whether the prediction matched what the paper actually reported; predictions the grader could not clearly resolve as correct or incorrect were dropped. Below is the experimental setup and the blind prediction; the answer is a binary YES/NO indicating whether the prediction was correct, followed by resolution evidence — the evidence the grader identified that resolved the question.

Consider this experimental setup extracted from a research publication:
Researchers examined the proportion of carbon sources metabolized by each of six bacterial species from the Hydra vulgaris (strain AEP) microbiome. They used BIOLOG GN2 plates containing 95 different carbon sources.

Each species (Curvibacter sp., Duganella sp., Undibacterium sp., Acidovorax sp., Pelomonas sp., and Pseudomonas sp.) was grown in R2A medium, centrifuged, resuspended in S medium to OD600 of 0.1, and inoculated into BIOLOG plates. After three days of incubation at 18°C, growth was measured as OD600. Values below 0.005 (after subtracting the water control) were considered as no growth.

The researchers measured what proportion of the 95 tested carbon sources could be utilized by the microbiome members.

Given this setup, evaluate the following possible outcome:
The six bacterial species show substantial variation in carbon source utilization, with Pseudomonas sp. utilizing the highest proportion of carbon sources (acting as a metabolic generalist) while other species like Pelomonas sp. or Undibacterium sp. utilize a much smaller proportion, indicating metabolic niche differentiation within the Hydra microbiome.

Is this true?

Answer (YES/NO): NO